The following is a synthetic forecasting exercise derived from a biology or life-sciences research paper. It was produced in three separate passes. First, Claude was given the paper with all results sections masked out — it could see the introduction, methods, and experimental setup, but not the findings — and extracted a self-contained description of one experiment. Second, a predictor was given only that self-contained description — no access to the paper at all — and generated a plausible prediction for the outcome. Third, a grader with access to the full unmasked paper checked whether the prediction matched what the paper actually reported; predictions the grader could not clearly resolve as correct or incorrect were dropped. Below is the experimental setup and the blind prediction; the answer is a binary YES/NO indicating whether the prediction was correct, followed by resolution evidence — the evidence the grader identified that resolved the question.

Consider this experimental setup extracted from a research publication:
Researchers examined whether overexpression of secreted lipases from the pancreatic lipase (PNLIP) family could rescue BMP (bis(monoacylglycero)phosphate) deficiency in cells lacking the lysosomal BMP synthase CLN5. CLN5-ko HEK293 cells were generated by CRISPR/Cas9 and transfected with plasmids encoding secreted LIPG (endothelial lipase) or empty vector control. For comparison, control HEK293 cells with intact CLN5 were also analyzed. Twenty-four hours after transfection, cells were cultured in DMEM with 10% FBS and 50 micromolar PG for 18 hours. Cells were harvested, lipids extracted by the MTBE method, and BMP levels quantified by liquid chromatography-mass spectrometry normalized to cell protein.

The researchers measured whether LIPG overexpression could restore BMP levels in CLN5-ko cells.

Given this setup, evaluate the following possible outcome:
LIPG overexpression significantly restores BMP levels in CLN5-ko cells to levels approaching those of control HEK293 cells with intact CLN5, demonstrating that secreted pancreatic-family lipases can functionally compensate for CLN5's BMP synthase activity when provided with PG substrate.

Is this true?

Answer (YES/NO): YES